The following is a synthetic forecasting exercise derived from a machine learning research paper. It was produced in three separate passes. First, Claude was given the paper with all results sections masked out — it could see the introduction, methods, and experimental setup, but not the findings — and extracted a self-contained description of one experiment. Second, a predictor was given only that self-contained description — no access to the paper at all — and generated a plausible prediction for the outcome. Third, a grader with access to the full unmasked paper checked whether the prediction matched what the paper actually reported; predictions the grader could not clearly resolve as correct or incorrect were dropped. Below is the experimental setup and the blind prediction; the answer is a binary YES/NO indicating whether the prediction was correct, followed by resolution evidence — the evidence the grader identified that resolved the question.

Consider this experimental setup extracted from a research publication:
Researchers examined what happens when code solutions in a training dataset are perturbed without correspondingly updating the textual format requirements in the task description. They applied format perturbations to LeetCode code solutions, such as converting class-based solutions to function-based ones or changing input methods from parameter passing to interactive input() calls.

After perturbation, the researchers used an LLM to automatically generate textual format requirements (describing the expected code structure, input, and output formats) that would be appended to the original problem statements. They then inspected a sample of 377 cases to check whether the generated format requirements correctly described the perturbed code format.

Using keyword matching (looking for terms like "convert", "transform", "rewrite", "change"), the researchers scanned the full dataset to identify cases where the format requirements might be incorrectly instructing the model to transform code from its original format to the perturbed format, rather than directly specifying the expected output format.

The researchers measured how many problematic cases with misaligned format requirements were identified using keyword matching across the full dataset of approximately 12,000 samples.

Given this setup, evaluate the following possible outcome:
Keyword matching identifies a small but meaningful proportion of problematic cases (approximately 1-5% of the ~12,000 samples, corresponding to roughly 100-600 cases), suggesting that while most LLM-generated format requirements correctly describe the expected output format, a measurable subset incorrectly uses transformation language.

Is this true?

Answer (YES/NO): NO